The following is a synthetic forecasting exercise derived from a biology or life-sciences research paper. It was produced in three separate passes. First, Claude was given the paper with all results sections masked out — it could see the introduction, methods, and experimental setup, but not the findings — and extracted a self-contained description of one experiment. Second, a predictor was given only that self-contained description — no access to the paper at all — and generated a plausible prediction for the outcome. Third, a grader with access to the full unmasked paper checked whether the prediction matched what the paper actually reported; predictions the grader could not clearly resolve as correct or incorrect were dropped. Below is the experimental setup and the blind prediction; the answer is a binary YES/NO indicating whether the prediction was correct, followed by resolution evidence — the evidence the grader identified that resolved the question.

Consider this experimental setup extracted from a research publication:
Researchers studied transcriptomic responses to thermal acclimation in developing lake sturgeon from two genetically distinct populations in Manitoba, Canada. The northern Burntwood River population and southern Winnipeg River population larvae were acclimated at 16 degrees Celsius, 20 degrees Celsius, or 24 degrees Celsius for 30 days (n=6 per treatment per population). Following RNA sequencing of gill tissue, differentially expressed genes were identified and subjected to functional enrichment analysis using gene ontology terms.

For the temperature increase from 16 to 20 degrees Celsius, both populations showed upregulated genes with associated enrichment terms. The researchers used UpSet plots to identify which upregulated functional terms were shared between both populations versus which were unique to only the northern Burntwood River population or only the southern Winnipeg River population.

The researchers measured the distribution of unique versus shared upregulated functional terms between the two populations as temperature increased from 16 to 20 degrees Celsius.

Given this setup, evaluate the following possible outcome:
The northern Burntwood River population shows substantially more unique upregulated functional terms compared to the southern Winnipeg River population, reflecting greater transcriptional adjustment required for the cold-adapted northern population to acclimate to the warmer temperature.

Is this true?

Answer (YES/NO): YES